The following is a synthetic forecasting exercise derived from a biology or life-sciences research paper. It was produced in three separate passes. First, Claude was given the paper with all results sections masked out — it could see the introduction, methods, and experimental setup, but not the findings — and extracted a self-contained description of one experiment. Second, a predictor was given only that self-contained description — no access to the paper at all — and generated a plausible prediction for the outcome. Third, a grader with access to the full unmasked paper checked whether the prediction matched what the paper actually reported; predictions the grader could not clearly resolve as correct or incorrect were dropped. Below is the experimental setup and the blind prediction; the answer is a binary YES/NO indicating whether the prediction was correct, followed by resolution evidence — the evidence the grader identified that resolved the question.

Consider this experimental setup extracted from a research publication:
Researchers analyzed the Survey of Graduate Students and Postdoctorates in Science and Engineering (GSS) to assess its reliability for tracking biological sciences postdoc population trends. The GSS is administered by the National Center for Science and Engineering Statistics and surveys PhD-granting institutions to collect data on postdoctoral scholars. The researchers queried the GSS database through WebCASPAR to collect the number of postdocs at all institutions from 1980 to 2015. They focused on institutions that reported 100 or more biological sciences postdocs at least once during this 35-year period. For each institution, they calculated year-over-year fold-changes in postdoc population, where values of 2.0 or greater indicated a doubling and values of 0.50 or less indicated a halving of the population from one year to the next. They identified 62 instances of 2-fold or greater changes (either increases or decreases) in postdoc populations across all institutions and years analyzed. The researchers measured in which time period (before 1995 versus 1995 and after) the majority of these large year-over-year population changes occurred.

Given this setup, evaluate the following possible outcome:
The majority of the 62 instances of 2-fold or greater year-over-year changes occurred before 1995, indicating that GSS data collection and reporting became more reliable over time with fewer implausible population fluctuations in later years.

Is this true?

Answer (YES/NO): NO